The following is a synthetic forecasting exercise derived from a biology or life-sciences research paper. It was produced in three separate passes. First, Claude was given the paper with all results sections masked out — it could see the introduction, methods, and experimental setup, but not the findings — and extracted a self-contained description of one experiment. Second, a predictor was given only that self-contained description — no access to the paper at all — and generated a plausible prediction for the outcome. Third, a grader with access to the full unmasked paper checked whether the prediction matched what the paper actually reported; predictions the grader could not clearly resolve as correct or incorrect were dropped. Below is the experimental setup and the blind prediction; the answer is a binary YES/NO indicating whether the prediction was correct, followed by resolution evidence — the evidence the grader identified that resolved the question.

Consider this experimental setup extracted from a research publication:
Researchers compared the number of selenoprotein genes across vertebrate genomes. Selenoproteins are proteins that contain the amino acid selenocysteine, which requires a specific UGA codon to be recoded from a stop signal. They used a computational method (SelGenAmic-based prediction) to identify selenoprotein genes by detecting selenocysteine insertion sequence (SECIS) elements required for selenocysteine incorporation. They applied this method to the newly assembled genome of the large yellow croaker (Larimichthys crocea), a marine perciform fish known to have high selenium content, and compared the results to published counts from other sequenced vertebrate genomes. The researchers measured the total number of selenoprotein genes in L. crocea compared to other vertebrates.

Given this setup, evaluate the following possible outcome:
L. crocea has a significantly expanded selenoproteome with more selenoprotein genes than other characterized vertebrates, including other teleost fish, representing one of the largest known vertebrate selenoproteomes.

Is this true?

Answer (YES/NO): YES